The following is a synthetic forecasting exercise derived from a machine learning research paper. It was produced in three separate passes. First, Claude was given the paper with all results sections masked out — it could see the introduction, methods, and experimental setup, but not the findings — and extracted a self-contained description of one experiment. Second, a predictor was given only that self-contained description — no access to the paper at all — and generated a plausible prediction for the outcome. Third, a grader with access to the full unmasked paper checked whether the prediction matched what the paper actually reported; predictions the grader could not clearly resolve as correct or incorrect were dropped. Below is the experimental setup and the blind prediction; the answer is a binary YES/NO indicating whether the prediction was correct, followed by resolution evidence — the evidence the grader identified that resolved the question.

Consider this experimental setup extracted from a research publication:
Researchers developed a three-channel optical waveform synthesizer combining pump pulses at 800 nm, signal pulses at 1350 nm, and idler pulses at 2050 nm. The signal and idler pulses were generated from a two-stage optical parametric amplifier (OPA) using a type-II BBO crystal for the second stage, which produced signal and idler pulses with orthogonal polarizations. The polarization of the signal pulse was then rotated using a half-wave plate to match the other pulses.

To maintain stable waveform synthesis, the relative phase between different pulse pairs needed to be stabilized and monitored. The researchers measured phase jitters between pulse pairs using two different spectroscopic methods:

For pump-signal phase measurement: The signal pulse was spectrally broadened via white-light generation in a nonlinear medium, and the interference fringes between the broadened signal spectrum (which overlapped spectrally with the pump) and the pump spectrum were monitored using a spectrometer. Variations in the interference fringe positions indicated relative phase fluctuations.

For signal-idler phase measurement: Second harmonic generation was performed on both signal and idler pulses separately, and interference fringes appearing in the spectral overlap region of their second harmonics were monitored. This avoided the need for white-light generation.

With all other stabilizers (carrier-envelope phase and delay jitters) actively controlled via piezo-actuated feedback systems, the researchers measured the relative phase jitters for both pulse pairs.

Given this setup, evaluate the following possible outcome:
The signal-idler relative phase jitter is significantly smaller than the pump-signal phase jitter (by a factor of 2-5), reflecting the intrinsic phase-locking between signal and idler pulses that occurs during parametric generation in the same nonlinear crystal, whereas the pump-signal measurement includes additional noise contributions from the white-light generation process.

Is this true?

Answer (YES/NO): NO